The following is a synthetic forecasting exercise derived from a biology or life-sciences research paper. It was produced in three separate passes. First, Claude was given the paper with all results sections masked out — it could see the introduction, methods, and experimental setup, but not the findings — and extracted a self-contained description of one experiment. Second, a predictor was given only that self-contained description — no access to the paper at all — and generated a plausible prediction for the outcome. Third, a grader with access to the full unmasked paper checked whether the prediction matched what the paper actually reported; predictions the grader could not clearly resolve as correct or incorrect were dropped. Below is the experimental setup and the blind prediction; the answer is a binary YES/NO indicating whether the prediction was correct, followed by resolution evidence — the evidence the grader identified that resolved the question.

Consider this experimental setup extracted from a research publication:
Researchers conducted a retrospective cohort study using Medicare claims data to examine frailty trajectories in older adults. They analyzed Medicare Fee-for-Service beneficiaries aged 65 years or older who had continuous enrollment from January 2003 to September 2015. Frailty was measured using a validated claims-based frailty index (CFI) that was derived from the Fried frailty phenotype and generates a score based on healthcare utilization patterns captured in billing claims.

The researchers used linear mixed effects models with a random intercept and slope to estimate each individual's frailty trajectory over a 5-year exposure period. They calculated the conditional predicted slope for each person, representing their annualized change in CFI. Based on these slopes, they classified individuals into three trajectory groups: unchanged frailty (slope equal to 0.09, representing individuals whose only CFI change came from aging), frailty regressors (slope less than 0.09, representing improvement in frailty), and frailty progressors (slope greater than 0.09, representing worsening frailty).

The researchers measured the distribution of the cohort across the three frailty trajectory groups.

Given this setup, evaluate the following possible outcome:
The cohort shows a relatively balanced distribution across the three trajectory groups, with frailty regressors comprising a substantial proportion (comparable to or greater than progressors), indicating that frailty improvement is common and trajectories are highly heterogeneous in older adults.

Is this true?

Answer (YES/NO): NO